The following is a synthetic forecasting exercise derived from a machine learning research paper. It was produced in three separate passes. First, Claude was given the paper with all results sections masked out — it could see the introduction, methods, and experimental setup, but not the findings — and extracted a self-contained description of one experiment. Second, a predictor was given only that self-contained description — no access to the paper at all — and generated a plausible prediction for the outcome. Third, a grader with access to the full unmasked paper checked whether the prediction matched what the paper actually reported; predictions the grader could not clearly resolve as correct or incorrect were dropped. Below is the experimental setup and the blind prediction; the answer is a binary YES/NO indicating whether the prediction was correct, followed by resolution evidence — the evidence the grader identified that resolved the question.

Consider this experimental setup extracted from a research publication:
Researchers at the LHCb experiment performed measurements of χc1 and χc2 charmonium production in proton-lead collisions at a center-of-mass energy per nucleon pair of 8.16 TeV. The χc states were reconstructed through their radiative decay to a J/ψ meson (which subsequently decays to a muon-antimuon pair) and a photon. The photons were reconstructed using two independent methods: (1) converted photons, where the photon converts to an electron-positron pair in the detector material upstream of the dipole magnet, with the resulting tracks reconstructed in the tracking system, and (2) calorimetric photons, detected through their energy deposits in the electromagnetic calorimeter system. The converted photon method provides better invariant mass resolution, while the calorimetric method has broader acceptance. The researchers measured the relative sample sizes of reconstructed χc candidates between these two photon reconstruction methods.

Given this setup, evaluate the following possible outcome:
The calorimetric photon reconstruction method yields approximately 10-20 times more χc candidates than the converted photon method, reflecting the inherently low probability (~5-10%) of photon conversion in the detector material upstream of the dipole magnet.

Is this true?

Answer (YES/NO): NO